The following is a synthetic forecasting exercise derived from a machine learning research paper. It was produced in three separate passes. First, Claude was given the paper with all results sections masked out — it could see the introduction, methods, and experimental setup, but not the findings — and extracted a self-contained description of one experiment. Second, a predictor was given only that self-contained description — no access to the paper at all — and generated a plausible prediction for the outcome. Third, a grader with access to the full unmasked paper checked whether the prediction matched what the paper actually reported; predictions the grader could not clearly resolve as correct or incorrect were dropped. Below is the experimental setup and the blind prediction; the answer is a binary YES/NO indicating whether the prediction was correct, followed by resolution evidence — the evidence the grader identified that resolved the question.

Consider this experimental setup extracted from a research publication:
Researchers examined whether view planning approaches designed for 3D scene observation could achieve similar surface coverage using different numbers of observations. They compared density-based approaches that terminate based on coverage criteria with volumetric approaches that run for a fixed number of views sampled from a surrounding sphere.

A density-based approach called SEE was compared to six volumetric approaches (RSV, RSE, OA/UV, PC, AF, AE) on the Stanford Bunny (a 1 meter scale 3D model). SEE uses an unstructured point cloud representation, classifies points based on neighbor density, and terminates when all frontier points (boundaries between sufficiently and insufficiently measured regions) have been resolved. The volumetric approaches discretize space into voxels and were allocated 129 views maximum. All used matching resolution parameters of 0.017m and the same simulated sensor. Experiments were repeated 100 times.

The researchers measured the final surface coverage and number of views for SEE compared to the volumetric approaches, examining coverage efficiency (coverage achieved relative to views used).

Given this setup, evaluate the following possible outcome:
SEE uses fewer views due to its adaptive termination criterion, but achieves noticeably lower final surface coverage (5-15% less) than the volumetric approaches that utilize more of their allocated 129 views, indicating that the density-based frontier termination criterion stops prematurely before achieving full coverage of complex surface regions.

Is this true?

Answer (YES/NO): NO